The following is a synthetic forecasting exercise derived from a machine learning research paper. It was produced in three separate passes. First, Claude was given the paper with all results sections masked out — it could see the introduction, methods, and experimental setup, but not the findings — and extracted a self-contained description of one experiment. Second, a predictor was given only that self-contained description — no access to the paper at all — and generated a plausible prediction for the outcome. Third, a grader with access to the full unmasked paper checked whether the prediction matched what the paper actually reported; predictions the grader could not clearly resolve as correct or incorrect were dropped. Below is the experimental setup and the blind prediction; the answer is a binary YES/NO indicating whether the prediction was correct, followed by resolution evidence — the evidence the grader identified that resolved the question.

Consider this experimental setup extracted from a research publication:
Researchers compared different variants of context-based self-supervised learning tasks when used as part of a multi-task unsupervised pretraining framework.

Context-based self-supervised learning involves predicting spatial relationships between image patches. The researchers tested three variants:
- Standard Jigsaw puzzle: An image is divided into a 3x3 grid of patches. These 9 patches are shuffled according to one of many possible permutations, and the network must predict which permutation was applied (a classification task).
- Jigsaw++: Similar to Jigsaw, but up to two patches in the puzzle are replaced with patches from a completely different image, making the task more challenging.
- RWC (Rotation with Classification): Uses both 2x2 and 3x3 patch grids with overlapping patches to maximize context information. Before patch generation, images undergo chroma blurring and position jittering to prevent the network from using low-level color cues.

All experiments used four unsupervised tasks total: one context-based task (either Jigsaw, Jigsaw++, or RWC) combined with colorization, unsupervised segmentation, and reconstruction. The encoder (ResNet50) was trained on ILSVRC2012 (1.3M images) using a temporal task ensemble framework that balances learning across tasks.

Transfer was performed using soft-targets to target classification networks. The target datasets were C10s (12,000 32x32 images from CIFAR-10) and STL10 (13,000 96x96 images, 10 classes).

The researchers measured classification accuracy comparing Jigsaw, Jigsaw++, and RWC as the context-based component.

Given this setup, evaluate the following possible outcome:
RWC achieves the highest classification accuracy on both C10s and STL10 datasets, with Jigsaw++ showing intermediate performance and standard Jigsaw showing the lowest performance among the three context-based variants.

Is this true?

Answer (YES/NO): YES